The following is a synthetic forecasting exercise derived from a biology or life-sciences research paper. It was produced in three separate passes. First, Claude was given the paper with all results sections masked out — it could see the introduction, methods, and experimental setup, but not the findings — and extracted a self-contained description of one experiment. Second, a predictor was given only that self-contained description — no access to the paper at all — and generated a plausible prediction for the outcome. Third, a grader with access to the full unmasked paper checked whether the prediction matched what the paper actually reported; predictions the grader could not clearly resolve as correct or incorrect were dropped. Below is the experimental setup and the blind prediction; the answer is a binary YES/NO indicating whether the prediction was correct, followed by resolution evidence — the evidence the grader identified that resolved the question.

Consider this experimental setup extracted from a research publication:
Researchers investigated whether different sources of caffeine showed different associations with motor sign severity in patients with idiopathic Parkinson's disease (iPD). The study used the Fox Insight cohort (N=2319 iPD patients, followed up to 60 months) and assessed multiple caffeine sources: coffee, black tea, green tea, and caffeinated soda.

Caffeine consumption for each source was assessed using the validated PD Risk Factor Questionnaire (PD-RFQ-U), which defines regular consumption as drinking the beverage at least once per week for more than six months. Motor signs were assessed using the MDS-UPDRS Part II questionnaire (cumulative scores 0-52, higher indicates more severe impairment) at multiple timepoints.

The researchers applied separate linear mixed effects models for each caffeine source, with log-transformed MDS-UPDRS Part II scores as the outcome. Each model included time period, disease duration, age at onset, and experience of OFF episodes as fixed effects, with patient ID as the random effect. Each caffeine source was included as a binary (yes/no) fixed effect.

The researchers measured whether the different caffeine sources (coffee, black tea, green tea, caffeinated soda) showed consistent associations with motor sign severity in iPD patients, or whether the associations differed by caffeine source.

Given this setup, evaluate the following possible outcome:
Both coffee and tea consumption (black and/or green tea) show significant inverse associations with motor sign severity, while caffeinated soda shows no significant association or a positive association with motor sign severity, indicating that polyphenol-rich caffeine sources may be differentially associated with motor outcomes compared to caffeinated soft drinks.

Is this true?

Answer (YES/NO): NO